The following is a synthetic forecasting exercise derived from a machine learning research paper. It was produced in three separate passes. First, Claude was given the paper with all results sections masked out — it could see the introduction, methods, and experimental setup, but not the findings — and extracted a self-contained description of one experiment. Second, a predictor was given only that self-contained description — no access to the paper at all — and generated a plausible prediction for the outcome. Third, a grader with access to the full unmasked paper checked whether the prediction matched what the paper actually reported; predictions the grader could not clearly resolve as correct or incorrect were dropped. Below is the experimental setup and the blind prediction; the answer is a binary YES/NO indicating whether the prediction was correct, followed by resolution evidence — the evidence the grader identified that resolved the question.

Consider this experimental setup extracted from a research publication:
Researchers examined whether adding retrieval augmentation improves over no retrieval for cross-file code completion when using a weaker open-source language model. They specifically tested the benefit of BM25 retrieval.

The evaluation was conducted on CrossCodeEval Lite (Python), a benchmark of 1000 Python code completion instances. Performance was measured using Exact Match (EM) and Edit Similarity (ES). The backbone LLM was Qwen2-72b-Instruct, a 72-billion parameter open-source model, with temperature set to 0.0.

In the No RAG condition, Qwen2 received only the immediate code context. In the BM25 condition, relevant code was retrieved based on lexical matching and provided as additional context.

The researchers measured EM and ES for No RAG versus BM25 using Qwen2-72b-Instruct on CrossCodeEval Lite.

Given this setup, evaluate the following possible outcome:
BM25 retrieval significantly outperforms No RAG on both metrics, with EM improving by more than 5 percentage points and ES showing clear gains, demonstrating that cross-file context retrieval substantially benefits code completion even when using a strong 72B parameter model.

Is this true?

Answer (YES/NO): YES